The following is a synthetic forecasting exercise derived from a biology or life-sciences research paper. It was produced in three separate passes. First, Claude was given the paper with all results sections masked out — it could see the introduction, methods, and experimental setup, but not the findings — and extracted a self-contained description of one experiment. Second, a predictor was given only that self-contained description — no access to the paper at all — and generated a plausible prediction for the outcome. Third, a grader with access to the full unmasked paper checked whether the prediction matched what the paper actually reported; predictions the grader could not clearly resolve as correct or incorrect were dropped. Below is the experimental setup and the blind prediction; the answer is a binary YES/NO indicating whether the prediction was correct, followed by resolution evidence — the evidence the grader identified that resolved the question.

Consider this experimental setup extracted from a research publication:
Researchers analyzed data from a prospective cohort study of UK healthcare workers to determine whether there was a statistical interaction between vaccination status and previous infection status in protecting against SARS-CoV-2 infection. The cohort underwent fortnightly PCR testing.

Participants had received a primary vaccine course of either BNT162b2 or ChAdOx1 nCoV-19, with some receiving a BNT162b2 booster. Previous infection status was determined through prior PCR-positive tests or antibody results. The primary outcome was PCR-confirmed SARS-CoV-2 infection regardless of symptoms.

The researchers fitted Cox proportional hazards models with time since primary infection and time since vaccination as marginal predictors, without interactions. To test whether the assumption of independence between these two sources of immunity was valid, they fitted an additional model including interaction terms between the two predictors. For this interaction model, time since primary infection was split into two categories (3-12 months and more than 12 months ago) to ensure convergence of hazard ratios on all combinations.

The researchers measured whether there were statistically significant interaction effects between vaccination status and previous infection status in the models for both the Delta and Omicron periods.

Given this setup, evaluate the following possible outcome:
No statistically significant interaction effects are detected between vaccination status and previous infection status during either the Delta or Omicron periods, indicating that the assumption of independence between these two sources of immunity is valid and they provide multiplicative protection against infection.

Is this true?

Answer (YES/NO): YES